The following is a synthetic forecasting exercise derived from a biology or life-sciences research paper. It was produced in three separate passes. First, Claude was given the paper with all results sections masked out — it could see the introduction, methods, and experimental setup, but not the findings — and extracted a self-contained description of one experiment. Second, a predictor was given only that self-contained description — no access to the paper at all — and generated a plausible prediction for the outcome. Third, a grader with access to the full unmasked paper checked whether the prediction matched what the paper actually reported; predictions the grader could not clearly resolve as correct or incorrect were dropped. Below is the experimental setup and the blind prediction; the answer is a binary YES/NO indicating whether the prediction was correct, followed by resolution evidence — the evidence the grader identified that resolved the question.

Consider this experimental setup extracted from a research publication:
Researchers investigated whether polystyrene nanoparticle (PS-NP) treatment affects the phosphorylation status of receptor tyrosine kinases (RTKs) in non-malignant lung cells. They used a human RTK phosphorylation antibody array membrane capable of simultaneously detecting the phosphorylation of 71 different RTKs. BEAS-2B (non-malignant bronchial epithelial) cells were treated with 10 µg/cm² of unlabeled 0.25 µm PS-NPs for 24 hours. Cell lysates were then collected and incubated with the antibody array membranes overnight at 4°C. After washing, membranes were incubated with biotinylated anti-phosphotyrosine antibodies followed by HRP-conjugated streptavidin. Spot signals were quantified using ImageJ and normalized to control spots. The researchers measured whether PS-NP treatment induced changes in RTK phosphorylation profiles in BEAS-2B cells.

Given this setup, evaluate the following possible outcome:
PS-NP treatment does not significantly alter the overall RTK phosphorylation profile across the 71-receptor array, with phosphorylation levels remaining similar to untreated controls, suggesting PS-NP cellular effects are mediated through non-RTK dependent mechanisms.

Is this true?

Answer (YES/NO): NO